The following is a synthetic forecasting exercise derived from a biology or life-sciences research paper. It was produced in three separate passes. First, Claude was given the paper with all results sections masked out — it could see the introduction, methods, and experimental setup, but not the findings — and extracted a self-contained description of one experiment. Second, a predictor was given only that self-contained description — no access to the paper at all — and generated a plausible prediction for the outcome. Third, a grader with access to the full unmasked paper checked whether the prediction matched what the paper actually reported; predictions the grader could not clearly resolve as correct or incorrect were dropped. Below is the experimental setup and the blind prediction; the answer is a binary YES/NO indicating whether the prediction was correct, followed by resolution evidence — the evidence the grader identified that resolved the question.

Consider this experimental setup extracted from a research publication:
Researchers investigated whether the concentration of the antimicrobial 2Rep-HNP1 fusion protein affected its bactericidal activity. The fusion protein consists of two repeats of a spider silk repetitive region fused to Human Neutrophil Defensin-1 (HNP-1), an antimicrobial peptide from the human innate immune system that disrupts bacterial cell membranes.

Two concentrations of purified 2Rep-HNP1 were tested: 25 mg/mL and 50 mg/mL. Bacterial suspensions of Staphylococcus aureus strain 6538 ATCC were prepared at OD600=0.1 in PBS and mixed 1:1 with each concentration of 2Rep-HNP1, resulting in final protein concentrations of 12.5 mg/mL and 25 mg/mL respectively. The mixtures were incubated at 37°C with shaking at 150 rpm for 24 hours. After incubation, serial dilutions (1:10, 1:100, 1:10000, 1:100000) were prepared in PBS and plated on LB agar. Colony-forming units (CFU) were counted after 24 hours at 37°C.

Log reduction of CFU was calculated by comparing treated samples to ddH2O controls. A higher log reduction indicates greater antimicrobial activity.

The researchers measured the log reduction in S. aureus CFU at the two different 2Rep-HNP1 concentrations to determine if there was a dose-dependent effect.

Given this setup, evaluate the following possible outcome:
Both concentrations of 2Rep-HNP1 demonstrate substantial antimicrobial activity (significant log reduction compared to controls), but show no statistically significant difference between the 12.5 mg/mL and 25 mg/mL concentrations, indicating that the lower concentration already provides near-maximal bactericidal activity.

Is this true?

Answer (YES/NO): YES